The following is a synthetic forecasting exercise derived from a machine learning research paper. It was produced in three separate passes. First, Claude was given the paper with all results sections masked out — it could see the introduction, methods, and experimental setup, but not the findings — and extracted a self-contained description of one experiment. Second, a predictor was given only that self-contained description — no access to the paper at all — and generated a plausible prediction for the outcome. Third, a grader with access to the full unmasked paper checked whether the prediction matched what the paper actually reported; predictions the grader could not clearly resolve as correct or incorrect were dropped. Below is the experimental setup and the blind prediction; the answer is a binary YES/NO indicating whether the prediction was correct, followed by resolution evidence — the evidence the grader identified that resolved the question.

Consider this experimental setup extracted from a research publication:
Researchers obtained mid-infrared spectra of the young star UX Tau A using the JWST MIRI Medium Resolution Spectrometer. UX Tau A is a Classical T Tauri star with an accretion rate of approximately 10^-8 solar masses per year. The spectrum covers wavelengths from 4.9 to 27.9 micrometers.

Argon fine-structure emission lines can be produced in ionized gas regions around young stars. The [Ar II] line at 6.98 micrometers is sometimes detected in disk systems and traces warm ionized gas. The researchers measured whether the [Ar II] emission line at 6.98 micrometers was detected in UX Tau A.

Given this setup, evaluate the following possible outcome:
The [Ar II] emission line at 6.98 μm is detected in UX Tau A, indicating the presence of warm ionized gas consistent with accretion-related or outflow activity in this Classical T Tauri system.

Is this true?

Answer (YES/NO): YES